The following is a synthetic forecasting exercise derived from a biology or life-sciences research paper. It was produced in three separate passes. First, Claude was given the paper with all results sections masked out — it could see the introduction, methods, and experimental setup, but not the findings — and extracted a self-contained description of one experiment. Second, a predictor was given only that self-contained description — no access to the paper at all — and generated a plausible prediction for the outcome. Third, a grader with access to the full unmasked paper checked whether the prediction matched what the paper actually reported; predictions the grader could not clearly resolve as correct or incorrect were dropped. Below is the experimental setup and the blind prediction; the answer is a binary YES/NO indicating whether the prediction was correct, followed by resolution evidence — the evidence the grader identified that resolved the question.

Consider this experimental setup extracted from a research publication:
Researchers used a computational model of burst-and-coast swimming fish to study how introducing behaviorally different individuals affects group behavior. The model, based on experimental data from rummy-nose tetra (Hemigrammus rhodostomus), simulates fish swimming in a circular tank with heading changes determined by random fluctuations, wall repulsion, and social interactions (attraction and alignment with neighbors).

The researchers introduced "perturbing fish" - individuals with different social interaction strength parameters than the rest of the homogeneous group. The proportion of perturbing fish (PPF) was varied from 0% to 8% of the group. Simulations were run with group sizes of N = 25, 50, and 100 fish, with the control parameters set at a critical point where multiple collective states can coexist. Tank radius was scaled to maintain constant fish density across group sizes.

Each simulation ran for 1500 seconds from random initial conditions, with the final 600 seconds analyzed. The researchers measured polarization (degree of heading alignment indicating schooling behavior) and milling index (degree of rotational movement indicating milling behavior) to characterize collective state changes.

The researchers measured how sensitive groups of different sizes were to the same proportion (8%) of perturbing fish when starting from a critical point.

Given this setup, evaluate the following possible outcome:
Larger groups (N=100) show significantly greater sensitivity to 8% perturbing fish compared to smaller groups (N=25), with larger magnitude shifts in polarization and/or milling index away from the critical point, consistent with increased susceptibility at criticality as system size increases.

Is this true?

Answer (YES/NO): YES